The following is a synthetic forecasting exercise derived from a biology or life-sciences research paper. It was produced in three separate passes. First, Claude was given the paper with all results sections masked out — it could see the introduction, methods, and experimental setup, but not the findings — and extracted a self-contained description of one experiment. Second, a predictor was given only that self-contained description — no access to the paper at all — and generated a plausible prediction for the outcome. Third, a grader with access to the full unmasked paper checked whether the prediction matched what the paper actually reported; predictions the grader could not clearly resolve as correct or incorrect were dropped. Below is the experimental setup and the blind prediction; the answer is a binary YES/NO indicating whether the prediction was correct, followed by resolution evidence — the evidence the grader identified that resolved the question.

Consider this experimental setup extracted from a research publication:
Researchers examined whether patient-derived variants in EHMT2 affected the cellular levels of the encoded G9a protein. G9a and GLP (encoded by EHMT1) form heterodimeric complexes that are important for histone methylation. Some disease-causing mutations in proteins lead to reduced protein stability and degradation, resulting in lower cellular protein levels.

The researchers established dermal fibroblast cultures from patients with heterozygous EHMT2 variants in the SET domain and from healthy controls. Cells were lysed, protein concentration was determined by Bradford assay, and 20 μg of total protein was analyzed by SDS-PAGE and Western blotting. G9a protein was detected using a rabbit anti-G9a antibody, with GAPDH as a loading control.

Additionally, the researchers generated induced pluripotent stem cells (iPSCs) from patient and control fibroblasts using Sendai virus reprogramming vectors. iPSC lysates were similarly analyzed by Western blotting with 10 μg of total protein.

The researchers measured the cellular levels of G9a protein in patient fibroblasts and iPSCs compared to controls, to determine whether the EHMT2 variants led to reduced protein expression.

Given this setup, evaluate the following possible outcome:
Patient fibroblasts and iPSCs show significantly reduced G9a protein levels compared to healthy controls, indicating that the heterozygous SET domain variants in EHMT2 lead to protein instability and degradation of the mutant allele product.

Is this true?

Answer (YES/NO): NO